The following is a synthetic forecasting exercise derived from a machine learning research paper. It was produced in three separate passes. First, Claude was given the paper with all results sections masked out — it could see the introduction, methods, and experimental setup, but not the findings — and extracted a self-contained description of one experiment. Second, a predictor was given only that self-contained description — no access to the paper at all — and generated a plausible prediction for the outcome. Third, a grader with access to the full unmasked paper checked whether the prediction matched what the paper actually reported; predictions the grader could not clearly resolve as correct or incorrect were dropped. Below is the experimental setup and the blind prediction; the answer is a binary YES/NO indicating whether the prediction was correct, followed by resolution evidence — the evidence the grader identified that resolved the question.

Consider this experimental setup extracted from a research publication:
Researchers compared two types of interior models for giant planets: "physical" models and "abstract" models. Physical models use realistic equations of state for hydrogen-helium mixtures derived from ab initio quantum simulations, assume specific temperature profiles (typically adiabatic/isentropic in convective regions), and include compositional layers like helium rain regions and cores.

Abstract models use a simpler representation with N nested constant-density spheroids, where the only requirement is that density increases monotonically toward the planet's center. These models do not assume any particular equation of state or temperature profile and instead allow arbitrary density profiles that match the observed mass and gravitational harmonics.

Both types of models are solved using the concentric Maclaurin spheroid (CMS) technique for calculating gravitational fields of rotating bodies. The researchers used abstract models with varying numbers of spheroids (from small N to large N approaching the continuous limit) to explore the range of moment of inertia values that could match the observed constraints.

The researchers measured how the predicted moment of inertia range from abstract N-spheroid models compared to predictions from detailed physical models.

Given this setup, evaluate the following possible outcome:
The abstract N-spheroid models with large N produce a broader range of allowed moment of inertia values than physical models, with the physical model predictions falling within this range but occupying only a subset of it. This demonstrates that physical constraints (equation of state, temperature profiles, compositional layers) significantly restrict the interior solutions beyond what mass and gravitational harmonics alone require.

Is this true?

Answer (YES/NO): YES